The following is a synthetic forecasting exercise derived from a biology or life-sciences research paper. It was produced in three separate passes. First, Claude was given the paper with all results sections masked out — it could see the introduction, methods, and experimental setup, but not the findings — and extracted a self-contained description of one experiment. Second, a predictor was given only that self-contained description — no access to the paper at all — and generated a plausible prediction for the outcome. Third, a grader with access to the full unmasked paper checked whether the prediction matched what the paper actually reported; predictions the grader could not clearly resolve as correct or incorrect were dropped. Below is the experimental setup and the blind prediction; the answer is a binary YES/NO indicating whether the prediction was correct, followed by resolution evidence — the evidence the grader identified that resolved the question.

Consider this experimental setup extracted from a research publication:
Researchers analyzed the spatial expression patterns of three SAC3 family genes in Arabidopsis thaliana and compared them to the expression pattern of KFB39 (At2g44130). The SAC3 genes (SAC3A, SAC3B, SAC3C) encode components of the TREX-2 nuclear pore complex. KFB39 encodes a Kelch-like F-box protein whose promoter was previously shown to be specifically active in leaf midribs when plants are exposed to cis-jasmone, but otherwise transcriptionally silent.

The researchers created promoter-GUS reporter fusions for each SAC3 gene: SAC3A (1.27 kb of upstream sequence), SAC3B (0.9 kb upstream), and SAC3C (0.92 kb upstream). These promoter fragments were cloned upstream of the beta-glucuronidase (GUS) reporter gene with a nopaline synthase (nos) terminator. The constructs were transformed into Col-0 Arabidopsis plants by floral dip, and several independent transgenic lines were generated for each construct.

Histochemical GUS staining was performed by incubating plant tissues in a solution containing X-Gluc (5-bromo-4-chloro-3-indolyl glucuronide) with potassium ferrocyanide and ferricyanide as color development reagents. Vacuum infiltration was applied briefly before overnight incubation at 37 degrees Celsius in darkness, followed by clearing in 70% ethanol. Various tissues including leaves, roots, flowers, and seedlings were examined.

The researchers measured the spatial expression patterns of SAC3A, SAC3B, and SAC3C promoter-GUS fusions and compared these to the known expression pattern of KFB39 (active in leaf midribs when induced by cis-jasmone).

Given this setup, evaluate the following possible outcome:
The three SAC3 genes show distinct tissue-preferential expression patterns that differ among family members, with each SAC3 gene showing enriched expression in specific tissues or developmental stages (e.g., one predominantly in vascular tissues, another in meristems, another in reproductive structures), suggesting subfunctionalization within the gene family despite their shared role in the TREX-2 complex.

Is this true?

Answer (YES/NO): YES